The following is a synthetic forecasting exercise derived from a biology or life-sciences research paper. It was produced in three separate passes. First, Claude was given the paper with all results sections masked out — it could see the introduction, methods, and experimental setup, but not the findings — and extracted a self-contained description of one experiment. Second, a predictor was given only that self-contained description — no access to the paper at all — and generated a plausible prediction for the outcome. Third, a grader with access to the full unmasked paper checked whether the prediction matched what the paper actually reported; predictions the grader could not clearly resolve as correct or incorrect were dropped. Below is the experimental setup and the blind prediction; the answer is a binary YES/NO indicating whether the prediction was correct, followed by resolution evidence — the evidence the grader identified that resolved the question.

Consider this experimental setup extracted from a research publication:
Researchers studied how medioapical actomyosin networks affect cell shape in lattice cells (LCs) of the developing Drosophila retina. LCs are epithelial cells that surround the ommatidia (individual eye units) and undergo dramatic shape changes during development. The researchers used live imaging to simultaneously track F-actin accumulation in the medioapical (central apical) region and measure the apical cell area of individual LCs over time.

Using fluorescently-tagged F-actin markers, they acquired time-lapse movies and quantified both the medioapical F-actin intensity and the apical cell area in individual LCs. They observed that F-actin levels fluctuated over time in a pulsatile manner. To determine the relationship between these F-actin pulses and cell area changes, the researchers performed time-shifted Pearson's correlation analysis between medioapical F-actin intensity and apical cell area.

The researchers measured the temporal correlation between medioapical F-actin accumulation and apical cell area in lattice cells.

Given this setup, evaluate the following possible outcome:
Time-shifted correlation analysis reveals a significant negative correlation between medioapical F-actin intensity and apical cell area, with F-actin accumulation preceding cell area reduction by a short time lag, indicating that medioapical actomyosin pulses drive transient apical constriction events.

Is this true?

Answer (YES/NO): YES